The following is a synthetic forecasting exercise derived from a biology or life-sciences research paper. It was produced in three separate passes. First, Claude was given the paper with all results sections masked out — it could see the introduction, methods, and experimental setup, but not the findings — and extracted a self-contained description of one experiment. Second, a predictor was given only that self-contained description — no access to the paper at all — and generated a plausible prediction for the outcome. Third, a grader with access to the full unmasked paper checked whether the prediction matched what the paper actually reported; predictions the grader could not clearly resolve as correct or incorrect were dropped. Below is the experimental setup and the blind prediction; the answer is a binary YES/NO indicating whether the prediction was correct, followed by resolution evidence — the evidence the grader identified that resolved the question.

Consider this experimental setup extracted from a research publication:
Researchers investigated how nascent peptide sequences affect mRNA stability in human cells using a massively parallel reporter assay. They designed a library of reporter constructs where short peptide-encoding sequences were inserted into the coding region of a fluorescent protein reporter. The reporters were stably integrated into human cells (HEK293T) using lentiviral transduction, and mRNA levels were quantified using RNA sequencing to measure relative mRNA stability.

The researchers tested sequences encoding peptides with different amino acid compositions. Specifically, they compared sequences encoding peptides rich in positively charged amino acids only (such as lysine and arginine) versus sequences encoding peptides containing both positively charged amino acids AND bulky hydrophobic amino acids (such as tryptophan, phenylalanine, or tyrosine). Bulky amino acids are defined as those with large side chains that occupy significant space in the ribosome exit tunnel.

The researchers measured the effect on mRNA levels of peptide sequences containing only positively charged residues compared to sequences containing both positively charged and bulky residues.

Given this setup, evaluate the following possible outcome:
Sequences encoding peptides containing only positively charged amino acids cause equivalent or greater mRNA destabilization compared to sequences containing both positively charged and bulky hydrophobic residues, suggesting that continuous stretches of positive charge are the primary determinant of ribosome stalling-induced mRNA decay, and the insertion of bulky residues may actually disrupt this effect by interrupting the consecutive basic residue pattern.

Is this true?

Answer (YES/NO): NO